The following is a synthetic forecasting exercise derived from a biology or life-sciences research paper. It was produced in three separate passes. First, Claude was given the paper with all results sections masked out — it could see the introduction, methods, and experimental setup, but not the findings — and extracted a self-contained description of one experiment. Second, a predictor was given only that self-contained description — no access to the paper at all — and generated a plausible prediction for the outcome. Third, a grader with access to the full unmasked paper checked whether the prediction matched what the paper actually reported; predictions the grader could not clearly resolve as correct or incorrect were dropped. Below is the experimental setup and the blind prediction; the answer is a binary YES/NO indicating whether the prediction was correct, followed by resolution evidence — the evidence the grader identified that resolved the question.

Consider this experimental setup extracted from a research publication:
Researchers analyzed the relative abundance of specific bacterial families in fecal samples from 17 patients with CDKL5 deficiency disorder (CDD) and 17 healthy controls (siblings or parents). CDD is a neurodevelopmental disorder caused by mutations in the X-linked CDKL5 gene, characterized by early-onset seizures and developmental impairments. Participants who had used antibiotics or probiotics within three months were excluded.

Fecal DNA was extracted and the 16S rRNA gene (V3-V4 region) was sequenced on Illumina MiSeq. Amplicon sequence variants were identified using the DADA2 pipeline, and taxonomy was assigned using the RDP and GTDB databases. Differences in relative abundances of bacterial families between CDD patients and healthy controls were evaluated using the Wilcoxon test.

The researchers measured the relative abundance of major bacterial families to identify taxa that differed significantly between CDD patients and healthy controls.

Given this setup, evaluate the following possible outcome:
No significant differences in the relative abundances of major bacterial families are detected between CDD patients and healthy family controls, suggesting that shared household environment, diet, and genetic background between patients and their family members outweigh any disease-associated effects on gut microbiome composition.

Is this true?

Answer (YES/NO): NO